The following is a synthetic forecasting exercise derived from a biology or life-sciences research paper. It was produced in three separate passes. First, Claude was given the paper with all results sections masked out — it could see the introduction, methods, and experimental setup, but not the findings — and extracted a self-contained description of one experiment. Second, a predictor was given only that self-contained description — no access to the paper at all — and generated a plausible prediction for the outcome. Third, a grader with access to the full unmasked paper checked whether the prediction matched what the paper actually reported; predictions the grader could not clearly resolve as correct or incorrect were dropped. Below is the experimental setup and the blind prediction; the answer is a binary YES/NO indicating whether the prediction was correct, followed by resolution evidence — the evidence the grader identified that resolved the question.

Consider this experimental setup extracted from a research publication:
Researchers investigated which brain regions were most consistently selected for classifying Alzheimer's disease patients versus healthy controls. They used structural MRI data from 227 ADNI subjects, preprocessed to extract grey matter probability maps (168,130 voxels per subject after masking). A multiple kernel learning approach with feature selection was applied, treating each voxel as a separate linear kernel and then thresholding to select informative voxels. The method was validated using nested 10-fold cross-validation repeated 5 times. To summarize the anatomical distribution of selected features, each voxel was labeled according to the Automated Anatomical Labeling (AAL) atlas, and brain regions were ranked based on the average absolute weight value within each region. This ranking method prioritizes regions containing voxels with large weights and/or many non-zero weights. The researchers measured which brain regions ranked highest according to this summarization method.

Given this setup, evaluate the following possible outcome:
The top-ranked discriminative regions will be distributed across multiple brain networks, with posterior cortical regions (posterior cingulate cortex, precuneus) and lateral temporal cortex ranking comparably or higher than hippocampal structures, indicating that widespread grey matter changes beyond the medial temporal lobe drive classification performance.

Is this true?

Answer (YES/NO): NO